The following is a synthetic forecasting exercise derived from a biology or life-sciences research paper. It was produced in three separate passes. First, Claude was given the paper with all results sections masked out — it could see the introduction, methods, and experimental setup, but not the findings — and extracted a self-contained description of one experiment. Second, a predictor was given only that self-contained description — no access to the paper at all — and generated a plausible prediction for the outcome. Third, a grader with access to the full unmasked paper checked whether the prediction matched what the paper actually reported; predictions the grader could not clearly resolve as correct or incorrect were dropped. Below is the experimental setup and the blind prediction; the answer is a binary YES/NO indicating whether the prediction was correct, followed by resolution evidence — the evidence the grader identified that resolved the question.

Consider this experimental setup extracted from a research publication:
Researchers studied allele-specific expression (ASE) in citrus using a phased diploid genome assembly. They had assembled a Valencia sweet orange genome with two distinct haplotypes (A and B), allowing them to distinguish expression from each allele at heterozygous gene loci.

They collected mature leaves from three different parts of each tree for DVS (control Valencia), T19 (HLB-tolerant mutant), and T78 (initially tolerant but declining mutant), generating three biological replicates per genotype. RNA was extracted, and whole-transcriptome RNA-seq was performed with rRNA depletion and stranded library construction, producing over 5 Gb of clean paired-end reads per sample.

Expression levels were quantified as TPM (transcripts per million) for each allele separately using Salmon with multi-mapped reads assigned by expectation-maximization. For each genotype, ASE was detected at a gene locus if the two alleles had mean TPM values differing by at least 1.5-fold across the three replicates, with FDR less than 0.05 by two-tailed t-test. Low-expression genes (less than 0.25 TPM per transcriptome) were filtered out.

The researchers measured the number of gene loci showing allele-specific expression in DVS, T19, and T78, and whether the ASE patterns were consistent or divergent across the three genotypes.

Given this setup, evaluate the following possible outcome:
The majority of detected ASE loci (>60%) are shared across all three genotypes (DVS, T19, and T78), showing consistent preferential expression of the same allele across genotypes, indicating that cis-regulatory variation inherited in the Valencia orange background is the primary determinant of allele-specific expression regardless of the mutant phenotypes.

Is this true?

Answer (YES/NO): NO